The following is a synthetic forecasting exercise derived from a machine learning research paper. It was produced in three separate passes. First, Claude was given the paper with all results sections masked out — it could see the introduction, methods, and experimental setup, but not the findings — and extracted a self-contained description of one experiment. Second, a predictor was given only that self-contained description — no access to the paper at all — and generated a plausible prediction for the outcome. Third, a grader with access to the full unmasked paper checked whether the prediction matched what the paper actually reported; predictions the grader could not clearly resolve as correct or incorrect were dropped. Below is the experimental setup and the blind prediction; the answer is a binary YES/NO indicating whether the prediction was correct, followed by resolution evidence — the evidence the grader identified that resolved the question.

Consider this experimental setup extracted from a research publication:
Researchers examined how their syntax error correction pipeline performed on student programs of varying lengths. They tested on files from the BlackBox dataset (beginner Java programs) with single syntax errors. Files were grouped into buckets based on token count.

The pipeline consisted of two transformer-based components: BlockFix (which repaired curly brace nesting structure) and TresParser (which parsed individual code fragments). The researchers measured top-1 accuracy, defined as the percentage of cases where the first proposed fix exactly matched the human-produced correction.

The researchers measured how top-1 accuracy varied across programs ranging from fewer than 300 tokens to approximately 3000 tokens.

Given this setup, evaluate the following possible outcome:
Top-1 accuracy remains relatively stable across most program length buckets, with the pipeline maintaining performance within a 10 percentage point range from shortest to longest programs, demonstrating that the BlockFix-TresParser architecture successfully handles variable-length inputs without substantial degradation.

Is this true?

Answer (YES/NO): NO